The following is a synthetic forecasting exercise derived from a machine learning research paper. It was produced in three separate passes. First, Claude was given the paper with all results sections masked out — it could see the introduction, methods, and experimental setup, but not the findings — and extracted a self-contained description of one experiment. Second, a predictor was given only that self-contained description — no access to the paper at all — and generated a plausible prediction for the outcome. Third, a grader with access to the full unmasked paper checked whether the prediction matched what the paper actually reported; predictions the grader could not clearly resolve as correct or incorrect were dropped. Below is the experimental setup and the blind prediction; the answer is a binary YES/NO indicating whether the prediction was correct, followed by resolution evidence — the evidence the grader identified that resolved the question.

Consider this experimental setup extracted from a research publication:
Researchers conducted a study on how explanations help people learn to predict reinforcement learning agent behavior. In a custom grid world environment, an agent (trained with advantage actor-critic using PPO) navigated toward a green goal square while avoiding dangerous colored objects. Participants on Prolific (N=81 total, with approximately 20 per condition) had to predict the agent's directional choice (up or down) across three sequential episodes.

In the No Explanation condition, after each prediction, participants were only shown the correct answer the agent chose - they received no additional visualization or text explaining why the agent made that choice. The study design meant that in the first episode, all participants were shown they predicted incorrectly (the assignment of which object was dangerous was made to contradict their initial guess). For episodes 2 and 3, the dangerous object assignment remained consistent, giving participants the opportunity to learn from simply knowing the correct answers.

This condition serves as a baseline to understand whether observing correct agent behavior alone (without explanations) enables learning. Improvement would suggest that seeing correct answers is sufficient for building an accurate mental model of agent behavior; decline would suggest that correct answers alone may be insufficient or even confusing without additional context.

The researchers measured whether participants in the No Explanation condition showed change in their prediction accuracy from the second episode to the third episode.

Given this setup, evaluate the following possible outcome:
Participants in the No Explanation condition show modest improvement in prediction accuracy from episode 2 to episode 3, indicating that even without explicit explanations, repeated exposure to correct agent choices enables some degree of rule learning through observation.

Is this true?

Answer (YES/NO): NO